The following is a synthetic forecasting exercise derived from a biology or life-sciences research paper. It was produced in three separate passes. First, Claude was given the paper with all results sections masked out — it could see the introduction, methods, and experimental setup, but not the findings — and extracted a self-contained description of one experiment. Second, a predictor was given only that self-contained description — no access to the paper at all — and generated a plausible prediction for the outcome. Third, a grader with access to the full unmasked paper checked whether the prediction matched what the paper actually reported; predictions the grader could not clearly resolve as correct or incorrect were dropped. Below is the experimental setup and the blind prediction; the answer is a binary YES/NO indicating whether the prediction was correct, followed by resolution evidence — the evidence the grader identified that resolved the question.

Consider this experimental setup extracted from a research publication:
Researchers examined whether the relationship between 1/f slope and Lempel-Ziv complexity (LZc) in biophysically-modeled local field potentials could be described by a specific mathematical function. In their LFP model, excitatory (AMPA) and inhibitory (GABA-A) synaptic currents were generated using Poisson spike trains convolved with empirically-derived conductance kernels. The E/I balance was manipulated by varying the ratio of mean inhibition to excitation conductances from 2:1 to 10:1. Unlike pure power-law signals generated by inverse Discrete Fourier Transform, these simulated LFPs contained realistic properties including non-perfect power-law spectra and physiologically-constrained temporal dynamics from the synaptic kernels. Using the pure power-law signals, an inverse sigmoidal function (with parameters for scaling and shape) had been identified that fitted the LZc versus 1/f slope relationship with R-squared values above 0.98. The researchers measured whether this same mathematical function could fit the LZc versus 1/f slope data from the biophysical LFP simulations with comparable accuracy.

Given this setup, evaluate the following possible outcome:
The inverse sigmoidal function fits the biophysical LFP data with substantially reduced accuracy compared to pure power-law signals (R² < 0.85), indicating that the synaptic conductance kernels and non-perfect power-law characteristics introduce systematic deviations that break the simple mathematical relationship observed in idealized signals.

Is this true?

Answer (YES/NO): NO